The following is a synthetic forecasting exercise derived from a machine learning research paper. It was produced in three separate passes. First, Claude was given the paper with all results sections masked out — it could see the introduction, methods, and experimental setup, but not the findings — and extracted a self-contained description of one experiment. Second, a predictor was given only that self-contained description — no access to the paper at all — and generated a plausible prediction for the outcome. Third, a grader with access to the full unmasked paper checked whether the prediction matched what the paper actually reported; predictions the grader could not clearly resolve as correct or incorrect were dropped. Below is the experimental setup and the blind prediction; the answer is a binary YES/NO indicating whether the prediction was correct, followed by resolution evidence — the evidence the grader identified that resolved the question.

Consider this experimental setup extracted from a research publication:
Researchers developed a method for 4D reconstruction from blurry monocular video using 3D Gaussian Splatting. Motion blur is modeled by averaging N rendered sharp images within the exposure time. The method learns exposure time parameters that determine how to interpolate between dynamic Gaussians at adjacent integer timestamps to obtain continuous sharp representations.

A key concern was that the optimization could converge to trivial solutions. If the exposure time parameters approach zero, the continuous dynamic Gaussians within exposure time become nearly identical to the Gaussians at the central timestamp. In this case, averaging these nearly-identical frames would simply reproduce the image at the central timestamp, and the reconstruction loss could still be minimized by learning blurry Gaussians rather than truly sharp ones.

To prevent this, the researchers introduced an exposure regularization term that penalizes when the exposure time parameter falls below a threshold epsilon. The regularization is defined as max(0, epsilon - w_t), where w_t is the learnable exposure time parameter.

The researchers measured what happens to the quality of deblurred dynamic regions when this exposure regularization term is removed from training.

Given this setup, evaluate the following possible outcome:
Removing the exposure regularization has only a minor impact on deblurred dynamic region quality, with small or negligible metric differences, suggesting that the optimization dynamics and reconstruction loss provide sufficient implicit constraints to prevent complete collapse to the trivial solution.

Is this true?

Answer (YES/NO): YES